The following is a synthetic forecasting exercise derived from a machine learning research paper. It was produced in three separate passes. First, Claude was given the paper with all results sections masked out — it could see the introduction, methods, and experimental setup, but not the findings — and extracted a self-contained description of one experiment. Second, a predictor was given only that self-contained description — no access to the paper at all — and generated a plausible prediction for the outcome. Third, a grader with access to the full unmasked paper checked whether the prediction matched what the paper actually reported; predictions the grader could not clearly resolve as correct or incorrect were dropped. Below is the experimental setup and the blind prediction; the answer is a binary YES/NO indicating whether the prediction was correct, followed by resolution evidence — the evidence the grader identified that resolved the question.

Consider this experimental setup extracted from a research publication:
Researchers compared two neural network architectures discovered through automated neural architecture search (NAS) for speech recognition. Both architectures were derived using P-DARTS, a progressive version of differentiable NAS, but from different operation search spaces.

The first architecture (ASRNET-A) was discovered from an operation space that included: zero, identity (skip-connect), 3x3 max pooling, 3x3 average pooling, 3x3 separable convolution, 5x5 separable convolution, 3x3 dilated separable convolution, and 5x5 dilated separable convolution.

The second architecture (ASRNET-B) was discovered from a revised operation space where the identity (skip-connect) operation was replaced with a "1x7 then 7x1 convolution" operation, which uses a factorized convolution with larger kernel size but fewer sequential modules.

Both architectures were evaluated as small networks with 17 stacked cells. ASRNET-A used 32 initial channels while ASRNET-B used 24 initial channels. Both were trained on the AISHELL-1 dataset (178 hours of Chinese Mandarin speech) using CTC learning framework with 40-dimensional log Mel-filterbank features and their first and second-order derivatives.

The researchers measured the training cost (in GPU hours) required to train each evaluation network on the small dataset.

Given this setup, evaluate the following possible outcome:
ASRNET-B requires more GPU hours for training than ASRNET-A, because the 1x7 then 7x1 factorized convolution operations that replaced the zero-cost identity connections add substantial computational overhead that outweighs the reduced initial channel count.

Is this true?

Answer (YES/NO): NO